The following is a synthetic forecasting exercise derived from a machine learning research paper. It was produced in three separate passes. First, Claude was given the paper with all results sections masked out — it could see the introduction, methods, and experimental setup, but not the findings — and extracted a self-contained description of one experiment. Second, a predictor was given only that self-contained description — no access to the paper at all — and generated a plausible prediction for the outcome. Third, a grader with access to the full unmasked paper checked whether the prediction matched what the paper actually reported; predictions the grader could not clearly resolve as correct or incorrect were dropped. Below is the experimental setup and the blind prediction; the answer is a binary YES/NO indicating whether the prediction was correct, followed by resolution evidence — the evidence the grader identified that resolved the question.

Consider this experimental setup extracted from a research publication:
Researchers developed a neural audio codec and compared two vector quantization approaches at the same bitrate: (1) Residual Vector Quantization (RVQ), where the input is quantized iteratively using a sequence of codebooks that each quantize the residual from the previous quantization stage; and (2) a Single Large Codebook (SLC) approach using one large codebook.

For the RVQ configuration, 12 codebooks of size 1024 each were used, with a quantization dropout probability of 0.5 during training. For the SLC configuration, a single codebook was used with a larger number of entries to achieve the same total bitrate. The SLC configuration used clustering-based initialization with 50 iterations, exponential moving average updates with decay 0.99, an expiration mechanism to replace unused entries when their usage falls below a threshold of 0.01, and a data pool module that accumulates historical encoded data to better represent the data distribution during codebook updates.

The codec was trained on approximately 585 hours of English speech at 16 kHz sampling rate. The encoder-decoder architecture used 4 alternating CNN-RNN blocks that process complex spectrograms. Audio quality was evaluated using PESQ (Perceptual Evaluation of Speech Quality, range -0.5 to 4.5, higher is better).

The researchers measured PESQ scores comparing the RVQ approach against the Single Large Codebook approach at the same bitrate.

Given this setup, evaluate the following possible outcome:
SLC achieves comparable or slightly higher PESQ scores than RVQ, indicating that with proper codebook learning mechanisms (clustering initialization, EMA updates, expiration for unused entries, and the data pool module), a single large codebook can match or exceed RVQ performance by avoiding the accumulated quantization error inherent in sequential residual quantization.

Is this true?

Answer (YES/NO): YES